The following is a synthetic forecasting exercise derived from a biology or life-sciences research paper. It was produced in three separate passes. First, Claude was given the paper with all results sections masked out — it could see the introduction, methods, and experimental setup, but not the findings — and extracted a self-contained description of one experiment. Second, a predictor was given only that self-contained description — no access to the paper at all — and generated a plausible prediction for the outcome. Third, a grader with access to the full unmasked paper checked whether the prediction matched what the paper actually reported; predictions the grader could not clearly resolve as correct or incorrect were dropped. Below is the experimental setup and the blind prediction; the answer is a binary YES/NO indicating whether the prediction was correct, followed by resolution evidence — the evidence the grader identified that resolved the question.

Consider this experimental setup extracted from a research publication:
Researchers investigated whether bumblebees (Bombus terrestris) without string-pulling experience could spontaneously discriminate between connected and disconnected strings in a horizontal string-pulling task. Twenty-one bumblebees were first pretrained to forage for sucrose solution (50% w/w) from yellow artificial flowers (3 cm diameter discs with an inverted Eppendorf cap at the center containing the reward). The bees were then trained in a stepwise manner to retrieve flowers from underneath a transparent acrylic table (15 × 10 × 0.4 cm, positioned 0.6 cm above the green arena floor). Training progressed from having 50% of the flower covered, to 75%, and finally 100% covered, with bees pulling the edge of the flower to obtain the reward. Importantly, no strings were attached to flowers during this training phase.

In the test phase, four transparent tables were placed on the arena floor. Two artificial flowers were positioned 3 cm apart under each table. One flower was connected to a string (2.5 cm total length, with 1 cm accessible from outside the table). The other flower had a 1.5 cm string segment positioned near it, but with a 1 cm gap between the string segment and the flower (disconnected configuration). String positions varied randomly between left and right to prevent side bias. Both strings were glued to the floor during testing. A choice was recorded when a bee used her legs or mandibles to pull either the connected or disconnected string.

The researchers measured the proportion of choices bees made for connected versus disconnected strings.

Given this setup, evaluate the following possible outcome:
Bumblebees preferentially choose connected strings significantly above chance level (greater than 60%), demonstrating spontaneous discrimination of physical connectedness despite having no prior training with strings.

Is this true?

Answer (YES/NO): NO